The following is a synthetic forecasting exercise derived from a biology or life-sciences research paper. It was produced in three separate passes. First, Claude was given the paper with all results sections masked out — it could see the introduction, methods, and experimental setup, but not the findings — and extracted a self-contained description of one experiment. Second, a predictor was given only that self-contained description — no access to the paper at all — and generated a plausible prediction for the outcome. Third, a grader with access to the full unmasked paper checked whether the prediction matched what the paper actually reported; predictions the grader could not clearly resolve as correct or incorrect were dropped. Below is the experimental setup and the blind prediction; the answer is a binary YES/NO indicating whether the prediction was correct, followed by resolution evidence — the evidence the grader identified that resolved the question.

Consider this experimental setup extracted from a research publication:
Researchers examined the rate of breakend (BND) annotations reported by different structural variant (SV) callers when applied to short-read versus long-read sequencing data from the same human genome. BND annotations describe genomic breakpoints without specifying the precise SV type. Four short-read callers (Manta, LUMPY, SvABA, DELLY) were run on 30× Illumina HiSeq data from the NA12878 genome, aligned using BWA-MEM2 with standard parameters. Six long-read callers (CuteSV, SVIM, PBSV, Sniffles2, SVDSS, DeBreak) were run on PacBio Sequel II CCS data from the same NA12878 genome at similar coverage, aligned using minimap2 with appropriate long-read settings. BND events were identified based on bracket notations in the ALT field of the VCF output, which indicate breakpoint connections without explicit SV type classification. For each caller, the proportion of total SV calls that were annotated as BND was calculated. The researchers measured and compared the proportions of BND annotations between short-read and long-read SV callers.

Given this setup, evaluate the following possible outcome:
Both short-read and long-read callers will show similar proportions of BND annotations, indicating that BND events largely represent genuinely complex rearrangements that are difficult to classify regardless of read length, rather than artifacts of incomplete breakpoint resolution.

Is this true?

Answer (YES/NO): NO